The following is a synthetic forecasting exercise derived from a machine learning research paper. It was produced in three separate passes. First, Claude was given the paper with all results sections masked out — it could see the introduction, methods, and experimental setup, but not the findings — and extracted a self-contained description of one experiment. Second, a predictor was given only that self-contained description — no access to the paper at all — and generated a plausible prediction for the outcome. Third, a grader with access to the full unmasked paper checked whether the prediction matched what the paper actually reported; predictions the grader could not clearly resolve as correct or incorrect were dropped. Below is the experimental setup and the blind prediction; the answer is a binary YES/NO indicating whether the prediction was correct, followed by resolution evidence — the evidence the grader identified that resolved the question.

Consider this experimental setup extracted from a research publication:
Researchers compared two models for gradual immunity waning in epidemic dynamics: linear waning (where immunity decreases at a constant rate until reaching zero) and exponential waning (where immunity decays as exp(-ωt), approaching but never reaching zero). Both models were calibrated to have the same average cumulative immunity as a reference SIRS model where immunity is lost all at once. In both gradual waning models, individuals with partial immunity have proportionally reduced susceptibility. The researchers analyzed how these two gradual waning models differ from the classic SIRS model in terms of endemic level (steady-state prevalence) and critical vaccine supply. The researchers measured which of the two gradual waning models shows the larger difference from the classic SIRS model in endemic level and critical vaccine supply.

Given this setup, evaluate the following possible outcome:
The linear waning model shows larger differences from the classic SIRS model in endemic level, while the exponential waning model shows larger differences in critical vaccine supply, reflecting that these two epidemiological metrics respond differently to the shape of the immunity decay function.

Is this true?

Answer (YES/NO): NO